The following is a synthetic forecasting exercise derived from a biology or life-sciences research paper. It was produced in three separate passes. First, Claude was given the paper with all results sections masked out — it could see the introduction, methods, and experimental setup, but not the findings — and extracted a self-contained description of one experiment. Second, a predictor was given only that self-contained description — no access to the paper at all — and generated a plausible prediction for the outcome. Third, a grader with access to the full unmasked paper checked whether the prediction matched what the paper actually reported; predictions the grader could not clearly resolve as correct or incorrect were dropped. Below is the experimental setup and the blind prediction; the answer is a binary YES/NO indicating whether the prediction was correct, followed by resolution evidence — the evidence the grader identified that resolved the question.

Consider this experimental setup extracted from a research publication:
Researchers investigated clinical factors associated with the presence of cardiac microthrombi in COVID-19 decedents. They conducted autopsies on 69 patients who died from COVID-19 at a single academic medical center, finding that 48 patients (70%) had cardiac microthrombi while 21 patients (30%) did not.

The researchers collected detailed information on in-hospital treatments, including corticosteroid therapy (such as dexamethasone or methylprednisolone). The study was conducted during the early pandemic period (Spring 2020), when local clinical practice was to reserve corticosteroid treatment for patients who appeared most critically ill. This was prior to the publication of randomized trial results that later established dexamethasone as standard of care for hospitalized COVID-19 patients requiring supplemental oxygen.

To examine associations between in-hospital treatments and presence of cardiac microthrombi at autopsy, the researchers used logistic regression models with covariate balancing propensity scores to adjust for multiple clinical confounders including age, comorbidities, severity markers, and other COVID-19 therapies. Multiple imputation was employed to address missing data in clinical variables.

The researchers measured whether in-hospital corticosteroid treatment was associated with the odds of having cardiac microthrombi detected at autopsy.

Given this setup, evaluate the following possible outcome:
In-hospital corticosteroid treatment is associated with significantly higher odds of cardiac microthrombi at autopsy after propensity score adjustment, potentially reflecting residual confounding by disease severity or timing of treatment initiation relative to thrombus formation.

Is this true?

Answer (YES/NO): NO